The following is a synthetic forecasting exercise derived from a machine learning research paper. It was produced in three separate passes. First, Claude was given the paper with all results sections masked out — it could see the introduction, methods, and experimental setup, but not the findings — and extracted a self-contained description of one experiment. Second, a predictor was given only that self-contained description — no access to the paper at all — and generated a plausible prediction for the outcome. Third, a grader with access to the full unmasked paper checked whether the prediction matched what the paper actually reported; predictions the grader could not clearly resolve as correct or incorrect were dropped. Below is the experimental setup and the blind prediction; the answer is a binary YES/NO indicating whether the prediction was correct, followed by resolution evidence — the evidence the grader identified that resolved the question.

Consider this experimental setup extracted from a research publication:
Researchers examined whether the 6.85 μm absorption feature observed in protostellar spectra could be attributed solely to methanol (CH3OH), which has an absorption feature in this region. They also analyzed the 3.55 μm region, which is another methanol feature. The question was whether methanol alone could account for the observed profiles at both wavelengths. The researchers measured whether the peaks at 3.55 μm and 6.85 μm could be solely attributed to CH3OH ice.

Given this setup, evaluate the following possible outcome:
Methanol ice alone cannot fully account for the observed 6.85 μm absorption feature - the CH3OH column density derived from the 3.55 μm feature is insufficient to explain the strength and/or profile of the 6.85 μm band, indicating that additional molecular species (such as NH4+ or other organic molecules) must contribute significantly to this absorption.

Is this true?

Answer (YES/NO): YES